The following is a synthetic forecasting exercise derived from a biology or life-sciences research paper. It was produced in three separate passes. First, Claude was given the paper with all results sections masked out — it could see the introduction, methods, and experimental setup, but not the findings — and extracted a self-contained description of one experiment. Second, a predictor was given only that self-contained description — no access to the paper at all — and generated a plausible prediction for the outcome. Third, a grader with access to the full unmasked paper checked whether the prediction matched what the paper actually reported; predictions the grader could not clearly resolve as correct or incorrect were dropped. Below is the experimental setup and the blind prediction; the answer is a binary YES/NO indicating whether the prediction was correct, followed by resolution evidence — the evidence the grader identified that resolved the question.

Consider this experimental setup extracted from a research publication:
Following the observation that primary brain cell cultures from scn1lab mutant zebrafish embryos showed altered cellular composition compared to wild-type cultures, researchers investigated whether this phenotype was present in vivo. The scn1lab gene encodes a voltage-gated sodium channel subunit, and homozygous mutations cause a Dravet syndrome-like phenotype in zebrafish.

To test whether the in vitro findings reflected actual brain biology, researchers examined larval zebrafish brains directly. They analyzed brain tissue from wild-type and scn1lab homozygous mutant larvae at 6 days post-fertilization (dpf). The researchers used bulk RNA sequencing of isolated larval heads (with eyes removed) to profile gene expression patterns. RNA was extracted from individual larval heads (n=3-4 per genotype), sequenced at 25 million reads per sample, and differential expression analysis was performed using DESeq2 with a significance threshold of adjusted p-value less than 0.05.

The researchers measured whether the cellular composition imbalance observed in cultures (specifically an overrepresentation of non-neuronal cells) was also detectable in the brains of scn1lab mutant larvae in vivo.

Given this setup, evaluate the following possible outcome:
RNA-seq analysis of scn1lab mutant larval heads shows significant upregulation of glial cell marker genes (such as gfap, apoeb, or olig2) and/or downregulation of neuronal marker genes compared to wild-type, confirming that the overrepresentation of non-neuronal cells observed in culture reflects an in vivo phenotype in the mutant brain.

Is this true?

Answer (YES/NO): NO